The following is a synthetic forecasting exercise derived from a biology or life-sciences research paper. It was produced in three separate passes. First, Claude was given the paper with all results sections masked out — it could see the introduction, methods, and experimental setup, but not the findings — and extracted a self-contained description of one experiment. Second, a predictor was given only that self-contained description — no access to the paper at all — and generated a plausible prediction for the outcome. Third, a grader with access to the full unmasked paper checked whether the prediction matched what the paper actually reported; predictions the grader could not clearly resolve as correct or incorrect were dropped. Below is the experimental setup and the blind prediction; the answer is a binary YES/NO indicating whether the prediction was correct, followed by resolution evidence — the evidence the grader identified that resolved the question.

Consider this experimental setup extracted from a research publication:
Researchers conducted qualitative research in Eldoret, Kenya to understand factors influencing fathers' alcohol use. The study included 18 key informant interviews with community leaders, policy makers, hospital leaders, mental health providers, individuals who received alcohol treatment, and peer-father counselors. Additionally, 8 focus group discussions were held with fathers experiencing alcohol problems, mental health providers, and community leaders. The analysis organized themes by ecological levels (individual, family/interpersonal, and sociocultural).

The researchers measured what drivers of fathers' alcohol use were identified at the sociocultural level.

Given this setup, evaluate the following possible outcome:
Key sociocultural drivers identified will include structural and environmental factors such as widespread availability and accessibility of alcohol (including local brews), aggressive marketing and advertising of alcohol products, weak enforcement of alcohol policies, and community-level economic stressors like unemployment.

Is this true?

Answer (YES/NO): NO